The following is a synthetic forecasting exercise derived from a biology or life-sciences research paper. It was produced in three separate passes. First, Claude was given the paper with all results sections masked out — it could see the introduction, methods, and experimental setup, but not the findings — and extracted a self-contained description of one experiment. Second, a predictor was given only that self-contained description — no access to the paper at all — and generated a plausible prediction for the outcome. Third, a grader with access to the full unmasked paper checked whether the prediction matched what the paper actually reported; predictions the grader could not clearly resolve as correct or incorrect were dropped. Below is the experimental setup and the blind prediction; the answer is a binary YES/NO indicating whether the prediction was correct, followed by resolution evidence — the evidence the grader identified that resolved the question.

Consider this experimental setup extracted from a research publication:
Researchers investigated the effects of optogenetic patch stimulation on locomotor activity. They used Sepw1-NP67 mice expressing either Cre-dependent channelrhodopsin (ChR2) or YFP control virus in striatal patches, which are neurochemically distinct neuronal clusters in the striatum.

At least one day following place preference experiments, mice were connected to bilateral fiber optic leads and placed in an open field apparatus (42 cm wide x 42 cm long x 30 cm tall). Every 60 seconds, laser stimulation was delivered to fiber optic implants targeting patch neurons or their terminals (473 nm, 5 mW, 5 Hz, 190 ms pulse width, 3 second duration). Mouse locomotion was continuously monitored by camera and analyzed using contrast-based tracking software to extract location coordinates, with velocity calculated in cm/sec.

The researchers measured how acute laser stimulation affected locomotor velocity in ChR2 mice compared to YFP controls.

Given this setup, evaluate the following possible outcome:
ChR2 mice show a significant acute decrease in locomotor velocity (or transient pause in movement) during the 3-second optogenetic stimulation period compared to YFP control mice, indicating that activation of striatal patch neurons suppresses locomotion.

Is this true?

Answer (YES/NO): NO